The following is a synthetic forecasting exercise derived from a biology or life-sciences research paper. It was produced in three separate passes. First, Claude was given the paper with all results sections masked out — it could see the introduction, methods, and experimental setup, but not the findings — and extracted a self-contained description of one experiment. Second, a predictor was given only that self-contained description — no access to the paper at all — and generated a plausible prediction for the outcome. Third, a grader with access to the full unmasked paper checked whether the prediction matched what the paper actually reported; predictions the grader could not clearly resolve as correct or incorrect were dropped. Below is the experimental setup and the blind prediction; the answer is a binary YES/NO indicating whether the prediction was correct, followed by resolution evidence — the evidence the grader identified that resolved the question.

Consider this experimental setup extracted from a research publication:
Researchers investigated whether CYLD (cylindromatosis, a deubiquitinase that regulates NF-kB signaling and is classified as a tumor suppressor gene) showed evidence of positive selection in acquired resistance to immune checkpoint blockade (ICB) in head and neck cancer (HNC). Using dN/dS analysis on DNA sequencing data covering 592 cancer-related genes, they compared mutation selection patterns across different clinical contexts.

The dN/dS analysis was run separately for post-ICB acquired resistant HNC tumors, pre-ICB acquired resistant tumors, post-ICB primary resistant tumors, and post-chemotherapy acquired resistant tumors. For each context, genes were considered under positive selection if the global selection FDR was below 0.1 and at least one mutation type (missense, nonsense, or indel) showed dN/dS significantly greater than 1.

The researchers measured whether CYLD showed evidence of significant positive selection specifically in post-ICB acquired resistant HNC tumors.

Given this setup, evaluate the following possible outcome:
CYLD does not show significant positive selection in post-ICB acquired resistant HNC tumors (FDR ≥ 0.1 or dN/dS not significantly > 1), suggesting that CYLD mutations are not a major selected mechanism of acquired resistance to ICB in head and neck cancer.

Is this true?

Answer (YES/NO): NO